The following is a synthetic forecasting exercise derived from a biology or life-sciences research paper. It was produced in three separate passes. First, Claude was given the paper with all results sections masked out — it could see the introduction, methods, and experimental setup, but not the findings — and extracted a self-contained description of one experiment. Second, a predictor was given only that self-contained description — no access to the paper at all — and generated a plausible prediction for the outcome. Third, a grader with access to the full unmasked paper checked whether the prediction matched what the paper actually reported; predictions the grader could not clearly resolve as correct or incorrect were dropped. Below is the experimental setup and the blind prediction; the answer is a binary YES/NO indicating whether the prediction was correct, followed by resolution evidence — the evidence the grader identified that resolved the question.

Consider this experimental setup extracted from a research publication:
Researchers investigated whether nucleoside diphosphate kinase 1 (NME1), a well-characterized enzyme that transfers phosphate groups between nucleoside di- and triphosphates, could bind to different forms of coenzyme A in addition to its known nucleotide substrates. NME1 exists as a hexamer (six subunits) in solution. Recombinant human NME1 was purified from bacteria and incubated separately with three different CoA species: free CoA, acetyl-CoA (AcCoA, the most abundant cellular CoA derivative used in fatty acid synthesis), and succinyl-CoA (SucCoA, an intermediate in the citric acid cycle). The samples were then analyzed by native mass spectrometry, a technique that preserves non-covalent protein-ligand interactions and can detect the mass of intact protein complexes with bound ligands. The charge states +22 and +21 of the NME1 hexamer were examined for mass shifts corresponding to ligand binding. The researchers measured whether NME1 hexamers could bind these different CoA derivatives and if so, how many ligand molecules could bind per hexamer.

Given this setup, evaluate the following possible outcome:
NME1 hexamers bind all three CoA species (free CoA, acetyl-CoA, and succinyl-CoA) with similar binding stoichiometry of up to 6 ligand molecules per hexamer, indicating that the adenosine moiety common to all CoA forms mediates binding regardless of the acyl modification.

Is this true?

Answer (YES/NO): YES